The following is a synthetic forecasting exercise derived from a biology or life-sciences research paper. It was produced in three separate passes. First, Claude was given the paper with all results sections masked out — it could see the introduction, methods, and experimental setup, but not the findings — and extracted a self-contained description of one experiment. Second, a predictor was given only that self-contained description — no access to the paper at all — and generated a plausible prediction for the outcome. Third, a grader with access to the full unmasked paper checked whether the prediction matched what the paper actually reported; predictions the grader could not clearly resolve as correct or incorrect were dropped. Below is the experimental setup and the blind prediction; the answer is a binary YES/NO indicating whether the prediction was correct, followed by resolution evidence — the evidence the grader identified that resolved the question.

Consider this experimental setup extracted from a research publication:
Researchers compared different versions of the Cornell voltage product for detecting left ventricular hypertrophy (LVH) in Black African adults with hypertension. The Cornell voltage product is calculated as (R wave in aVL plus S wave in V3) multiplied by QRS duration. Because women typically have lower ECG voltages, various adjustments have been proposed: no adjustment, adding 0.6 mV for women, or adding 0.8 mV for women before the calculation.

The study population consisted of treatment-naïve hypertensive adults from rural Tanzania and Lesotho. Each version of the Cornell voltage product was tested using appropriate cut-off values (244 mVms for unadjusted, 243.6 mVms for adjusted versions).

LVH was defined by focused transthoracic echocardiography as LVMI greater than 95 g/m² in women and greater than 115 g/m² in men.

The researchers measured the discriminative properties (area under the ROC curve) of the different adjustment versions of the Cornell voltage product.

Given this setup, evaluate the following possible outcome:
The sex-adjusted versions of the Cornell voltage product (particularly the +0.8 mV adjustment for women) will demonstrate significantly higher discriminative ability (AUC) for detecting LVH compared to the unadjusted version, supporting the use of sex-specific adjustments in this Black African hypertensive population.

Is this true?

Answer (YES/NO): NO